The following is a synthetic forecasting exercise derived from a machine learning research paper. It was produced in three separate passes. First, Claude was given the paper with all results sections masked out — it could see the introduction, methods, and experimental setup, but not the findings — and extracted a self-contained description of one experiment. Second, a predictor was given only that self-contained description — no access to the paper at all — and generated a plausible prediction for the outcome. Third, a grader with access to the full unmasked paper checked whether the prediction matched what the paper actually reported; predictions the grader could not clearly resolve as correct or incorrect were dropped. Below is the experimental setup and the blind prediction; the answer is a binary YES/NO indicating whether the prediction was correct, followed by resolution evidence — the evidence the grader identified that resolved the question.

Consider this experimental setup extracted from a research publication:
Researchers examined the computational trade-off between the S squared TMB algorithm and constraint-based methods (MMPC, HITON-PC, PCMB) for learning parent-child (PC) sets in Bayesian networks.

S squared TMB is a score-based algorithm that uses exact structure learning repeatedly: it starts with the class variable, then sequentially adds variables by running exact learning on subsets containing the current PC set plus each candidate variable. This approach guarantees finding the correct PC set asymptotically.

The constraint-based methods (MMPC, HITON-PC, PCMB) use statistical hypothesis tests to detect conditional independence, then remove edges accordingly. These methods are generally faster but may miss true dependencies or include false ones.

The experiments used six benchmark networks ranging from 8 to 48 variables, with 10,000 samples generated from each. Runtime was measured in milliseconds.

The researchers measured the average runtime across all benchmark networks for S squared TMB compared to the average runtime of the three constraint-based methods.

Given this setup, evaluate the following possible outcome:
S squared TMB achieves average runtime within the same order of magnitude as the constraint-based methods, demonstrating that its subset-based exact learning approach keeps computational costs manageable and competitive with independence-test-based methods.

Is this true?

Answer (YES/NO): NO